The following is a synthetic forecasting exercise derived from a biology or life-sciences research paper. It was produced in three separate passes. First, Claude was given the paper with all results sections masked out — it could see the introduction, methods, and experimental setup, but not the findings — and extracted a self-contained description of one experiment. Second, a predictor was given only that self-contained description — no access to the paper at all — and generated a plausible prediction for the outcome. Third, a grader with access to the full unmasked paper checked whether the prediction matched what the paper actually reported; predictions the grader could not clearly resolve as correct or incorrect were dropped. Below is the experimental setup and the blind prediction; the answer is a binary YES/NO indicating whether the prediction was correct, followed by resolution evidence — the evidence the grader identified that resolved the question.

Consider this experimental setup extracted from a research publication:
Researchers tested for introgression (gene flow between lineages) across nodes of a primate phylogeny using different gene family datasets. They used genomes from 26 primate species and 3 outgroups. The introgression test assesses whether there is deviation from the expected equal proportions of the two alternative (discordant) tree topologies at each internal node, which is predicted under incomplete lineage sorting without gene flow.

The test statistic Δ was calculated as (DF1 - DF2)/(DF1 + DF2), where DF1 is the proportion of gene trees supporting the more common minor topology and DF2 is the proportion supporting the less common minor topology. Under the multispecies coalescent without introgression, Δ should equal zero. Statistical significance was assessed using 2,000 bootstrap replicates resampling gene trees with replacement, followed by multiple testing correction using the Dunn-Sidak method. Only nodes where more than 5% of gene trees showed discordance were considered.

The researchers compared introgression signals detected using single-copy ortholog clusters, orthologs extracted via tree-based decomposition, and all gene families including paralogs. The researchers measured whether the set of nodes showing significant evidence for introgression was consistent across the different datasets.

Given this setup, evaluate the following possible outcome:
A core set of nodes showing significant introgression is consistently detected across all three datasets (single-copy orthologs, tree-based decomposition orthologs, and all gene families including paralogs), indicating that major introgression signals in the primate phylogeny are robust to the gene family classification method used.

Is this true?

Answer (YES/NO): YES